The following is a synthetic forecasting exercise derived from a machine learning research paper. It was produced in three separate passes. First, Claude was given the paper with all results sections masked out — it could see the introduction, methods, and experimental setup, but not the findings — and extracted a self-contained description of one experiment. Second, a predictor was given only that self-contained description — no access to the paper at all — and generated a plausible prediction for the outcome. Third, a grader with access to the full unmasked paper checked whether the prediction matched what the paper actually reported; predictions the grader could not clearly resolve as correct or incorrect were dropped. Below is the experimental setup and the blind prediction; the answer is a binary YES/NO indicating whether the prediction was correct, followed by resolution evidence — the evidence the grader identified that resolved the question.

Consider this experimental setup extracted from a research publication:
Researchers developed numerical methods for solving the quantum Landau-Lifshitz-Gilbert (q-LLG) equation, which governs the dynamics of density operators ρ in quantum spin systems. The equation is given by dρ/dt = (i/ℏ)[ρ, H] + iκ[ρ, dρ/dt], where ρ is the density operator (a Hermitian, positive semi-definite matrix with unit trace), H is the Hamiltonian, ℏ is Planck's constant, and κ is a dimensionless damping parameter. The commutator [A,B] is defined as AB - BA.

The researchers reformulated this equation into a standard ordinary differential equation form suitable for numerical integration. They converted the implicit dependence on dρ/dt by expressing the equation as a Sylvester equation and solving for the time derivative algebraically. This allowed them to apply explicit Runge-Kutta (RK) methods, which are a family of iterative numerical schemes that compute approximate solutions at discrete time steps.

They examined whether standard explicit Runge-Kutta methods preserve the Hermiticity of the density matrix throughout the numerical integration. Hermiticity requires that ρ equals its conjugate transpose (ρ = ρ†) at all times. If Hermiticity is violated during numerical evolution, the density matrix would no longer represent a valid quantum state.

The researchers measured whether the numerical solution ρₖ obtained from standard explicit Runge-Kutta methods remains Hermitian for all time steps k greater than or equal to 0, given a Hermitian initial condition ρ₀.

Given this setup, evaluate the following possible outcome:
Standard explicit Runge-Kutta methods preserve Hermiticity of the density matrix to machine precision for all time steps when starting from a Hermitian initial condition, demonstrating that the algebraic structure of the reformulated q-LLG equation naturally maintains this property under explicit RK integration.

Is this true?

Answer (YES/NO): YES